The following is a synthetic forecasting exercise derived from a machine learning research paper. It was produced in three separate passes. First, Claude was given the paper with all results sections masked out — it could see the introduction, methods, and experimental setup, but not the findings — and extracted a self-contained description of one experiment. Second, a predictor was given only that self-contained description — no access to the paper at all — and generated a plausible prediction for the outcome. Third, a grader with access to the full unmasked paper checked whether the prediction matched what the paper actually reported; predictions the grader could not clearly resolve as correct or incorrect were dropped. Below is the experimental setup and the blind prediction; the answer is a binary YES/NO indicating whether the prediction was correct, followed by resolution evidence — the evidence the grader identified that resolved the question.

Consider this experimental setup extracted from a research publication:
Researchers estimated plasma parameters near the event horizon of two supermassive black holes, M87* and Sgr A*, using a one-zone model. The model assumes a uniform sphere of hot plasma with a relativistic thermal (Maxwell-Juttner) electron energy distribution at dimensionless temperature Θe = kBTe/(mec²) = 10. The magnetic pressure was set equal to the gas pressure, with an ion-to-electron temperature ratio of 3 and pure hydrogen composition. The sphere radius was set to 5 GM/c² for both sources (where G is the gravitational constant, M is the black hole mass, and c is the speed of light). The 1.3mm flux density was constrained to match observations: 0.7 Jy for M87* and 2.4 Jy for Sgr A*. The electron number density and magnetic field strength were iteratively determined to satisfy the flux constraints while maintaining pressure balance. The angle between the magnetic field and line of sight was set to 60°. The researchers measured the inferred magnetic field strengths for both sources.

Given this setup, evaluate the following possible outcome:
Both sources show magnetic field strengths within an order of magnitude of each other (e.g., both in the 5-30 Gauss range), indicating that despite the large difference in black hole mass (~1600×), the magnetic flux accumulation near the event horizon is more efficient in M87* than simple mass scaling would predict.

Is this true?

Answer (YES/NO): NO